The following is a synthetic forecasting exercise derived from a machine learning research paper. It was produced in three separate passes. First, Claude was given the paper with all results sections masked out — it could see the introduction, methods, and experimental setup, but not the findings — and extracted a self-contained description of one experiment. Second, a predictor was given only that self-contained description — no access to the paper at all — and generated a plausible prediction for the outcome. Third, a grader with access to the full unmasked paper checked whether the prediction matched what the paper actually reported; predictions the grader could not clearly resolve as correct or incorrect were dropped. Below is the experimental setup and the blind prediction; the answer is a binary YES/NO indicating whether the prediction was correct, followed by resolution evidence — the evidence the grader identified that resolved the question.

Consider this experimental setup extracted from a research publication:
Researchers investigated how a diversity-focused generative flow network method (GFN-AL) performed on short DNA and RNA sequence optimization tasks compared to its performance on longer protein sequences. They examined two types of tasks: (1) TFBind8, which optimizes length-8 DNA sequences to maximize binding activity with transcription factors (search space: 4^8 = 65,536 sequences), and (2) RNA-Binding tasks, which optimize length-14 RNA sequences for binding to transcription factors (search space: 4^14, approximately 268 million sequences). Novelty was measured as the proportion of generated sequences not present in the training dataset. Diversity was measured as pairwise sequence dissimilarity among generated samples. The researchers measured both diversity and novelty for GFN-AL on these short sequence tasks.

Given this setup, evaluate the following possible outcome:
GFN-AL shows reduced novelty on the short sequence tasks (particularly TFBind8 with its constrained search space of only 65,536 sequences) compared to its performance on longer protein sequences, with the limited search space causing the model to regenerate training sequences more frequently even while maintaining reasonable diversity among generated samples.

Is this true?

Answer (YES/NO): NO